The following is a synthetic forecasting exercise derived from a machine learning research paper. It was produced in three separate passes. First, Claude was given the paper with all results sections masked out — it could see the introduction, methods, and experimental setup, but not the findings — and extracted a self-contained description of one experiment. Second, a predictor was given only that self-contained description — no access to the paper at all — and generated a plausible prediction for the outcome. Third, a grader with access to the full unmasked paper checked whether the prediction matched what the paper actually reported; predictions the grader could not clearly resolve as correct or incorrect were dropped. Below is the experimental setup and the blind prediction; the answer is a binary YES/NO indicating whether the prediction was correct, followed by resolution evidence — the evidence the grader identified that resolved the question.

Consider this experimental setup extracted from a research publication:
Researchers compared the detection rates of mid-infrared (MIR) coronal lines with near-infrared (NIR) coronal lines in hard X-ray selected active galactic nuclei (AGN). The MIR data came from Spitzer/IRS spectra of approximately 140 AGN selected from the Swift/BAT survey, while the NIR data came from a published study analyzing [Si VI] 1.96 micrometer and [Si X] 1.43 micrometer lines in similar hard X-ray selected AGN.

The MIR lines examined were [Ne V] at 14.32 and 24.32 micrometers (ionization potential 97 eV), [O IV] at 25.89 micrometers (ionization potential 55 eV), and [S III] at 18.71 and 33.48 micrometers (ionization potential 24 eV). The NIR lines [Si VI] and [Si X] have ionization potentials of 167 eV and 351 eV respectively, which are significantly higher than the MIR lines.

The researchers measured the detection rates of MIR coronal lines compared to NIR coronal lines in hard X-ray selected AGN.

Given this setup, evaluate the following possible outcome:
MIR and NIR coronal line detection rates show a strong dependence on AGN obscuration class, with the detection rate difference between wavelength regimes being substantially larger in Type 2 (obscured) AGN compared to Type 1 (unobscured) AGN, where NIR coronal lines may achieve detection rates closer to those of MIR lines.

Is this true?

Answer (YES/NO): NO